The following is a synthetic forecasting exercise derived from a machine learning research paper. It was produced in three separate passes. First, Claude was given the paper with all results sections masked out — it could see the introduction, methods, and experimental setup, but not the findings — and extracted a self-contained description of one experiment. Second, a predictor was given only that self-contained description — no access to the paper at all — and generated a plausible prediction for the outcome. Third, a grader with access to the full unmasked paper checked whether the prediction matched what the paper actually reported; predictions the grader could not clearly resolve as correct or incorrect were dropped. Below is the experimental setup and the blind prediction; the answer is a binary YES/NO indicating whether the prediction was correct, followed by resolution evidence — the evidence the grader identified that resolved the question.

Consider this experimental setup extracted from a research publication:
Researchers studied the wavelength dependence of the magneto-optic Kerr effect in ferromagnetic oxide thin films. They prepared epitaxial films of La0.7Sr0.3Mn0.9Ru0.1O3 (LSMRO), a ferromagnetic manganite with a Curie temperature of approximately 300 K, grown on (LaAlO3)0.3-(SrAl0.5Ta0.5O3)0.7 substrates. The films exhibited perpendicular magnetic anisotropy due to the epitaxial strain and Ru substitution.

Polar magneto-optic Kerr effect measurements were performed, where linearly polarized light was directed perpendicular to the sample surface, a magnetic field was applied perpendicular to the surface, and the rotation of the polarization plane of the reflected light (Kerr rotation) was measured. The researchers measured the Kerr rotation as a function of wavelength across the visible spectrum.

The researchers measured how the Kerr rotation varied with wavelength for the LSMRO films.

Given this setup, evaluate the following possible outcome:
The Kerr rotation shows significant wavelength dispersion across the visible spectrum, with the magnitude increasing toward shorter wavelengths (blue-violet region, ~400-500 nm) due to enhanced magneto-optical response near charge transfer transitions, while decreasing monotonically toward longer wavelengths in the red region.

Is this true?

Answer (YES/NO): NO